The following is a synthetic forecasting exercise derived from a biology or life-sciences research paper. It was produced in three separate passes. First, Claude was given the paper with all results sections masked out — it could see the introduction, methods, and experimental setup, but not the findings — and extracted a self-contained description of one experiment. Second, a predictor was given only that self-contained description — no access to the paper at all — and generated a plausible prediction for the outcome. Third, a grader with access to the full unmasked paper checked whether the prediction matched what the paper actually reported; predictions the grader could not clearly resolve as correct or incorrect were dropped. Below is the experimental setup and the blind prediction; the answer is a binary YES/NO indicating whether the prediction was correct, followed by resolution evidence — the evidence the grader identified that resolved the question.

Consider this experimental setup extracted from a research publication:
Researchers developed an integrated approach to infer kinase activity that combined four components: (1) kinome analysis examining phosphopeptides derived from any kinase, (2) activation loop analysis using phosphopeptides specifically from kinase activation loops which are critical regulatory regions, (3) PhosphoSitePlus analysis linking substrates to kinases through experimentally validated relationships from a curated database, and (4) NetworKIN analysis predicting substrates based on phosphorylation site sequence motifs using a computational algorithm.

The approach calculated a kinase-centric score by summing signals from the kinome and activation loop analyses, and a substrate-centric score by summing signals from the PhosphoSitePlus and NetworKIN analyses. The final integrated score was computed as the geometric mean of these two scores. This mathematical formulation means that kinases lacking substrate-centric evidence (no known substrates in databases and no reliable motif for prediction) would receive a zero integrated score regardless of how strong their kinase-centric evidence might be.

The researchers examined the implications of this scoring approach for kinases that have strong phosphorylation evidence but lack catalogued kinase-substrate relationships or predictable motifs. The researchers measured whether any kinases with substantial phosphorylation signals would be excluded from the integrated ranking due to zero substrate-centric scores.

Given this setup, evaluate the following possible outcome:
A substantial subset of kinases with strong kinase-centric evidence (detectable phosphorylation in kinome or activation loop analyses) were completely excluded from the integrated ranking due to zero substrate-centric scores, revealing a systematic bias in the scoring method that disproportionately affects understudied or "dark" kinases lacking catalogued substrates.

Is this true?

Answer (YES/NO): YES